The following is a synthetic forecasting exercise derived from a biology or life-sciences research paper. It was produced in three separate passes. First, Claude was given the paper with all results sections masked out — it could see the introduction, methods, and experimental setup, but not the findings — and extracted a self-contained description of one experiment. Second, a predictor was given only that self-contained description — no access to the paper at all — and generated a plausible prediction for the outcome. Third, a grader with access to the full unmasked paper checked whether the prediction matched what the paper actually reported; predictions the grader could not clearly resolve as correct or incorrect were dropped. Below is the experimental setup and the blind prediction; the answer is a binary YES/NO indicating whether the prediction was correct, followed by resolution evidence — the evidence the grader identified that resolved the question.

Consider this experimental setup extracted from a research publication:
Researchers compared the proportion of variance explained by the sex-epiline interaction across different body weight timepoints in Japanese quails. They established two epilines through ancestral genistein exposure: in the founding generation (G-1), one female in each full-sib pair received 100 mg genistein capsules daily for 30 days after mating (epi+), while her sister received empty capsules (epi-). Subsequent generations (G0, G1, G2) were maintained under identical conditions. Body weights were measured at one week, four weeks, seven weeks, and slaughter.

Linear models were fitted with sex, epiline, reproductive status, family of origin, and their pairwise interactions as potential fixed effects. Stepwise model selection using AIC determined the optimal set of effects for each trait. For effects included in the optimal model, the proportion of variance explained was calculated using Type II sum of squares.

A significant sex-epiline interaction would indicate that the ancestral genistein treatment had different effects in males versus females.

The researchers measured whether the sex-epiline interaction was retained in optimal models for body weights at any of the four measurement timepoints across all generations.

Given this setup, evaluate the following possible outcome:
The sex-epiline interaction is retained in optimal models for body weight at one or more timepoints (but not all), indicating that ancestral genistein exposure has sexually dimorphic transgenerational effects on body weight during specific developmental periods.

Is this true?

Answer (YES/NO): NO